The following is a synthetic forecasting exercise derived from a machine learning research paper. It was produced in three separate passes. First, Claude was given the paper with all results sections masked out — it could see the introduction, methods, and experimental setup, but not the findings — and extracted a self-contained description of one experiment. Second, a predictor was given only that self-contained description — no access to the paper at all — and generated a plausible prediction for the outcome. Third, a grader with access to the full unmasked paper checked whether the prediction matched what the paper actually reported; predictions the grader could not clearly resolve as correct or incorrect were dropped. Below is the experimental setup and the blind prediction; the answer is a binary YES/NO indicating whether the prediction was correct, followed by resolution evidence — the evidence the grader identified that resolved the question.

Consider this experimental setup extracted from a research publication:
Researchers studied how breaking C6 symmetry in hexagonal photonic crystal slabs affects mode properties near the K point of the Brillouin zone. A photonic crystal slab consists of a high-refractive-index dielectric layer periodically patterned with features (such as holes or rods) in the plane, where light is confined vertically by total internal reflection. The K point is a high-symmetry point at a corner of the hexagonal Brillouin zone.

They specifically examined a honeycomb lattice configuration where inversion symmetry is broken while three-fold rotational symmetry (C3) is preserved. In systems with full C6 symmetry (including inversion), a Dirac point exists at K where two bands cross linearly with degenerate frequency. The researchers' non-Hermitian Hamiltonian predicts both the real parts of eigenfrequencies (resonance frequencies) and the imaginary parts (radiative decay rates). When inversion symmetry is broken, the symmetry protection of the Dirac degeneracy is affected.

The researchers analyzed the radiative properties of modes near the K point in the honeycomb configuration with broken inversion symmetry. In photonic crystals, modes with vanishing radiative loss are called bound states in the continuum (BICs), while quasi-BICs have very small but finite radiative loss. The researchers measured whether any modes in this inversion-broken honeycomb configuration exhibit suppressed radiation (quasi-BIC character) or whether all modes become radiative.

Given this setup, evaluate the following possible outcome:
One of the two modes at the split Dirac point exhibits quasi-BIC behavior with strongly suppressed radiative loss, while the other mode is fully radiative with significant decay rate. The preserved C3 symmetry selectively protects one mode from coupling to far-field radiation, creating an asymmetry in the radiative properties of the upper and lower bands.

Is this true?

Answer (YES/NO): NO